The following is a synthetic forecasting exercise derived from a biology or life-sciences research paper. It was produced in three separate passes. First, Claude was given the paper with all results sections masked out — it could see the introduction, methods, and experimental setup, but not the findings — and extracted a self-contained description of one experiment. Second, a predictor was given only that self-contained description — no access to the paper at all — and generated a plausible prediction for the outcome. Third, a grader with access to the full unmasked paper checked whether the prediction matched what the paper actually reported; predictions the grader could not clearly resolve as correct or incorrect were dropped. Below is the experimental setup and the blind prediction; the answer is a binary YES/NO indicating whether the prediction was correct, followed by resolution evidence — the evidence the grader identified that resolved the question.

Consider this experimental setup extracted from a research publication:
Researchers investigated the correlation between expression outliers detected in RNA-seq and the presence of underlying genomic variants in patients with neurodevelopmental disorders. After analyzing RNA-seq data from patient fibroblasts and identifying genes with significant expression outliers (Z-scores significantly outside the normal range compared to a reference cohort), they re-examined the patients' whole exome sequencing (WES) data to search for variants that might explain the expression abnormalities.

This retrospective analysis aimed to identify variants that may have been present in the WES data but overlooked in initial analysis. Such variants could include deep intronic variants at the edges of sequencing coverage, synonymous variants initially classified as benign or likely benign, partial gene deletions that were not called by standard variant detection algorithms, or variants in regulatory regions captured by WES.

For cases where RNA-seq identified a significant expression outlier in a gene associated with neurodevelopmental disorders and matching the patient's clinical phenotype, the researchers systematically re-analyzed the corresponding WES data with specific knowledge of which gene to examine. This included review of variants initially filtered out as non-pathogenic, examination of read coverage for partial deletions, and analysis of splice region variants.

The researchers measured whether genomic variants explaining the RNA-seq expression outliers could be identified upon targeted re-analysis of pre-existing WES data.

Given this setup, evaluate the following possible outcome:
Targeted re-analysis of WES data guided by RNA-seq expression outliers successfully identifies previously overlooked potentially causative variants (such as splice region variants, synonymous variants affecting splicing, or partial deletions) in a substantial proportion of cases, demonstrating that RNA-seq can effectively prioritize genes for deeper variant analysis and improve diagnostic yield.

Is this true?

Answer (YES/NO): YES